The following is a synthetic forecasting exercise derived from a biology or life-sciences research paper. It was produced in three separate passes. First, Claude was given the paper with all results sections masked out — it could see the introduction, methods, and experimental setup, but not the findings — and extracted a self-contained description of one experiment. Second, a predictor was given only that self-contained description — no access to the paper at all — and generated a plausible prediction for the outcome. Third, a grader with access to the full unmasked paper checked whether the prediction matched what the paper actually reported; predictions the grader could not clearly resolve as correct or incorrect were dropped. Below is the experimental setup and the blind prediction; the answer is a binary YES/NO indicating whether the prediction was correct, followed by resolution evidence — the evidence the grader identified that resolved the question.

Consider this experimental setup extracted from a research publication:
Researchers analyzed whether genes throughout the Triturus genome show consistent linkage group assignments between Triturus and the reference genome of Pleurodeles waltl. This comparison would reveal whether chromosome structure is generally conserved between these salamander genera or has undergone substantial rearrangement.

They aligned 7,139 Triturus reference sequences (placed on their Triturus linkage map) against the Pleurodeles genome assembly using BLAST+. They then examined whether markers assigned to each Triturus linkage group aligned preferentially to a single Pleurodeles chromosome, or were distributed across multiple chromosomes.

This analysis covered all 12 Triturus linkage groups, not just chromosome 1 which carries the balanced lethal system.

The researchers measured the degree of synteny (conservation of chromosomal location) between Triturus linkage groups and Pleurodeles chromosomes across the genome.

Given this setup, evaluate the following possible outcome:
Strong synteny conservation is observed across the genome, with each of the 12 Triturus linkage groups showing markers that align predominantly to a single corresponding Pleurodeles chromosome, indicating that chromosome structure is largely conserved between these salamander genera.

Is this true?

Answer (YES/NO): YES